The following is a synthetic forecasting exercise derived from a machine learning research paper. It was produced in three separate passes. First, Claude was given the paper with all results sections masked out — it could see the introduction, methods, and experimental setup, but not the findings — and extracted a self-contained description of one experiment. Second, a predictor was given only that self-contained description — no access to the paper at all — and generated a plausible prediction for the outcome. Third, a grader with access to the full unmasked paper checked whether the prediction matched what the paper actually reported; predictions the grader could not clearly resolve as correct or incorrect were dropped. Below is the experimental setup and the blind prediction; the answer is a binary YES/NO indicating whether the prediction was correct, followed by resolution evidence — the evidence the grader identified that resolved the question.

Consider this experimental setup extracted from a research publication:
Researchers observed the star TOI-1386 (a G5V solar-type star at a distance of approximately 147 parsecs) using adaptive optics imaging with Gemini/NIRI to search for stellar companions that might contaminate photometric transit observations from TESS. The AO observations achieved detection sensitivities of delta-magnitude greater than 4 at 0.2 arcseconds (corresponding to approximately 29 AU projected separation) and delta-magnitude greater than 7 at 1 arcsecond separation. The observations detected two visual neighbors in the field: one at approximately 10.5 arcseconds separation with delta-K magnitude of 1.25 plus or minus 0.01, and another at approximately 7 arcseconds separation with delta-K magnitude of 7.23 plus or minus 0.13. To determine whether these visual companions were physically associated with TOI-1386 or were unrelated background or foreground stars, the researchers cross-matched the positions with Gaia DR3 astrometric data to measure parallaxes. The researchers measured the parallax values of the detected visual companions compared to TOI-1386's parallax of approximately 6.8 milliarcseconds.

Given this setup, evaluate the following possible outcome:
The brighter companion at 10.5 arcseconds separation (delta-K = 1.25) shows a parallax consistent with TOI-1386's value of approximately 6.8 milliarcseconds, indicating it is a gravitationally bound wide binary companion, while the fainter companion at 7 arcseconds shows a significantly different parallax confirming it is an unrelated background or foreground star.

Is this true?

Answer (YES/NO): NO